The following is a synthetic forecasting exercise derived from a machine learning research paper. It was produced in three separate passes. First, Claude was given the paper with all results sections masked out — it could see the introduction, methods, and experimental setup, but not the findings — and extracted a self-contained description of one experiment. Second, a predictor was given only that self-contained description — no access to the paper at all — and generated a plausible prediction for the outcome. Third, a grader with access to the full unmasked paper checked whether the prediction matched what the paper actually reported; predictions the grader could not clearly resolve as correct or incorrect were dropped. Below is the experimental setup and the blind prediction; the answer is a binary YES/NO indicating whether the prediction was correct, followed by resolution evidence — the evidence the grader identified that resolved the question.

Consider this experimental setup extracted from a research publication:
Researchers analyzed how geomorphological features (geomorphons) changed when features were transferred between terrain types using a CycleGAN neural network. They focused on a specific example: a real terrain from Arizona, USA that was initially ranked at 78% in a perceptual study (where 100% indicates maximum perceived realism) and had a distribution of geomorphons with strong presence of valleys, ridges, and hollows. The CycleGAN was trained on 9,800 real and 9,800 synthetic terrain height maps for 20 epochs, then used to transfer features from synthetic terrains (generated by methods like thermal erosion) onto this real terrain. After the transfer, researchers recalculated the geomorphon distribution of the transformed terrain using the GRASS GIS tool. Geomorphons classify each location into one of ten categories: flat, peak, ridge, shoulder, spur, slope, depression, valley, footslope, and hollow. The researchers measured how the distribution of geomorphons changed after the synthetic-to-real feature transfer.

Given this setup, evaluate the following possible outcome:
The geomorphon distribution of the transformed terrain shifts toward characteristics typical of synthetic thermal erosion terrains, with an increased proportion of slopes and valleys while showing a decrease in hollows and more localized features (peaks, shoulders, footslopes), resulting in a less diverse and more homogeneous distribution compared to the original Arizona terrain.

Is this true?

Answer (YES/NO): NO